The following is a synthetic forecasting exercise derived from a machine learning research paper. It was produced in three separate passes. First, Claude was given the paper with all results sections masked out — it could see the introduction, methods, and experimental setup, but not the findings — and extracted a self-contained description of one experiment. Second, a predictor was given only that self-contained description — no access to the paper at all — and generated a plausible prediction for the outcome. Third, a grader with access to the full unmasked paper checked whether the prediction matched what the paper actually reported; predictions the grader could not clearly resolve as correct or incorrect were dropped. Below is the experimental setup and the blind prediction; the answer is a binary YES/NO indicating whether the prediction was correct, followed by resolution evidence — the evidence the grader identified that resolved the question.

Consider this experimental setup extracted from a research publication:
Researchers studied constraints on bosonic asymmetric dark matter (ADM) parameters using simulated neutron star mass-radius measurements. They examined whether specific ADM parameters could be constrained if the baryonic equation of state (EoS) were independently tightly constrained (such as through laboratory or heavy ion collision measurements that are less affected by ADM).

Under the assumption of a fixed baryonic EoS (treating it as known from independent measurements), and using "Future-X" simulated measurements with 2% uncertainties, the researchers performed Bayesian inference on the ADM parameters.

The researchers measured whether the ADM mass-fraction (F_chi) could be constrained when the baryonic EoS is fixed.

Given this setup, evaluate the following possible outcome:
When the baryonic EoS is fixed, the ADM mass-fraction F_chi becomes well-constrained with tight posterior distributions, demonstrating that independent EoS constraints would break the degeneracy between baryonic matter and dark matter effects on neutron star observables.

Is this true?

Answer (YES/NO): YES